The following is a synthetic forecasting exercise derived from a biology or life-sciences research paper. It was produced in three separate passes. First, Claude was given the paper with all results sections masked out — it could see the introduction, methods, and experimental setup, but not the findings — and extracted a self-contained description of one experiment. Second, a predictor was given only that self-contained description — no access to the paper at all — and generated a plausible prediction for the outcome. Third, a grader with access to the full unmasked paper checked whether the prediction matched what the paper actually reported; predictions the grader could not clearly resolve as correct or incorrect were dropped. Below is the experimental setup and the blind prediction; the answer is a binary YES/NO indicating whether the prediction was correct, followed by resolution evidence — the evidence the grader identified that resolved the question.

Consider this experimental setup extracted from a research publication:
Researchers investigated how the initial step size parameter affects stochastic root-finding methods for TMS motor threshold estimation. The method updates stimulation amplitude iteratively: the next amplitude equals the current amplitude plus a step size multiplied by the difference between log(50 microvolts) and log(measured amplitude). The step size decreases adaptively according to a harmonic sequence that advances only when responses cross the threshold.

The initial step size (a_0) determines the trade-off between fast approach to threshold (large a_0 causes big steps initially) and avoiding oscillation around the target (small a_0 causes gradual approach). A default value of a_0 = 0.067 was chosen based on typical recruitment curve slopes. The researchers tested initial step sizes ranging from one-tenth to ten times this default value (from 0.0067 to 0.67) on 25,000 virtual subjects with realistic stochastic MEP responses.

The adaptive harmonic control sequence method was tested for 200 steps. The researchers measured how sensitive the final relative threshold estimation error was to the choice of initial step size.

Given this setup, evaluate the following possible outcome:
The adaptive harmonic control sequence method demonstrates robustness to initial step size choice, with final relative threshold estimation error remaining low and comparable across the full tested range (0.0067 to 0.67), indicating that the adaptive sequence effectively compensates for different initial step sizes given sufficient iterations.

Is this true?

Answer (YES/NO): NO